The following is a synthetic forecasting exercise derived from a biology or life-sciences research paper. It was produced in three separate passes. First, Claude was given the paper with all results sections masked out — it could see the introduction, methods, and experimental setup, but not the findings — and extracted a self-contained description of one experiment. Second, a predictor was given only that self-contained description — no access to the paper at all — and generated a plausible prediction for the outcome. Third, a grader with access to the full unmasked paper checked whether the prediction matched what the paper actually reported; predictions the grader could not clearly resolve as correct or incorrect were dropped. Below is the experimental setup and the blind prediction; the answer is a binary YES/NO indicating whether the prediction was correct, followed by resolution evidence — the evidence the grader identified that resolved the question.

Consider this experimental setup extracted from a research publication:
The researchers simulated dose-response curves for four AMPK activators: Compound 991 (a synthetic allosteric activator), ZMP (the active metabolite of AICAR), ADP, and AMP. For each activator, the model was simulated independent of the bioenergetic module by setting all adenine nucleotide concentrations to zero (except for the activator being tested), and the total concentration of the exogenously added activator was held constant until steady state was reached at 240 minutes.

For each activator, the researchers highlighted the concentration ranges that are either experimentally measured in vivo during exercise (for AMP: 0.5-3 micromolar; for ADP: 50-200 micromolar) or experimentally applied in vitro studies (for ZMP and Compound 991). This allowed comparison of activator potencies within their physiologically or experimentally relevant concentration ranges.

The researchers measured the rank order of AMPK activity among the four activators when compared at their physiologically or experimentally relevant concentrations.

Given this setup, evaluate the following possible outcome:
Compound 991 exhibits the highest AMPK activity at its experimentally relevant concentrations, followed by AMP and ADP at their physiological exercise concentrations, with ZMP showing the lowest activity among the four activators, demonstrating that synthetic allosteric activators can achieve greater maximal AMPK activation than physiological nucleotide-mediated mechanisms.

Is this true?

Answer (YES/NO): NO